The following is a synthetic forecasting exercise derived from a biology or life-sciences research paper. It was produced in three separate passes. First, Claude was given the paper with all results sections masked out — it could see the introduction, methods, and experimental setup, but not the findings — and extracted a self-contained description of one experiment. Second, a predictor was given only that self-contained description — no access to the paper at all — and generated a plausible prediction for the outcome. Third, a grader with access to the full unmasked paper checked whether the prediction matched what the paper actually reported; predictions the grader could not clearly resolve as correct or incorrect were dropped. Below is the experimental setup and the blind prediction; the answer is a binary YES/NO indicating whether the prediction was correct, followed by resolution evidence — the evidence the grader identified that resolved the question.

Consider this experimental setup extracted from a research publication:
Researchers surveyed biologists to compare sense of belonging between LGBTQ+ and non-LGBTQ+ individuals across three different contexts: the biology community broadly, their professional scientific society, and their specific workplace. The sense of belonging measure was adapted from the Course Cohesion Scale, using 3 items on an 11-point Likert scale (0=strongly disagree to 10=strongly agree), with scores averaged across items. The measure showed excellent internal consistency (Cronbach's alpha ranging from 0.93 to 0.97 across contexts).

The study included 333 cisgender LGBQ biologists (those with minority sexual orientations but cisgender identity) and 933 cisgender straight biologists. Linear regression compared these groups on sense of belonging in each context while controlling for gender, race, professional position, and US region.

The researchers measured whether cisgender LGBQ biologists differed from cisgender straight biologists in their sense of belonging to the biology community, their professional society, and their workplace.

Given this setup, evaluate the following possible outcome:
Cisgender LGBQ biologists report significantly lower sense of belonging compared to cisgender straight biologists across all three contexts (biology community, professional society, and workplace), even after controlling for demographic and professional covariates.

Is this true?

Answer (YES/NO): NO